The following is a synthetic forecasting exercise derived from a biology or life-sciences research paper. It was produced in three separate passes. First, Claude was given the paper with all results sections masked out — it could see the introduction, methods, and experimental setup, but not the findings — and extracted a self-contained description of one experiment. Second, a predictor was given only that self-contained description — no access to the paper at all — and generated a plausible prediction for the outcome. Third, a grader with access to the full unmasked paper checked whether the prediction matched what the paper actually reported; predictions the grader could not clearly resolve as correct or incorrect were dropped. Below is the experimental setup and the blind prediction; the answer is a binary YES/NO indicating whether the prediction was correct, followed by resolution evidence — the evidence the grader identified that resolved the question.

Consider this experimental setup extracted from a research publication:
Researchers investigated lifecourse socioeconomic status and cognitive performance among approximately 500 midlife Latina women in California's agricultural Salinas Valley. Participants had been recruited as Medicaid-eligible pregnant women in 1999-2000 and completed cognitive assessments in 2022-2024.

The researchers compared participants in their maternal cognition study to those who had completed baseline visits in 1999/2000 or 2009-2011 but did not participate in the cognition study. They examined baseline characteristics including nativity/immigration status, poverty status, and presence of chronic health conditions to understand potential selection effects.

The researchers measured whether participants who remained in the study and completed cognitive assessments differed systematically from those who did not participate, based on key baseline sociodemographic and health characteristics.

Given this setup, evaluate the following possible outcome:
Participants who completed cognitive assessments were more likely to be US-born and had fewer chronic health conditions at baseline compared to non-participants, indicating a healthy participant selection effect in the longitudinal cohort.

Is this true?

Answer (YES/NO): NO